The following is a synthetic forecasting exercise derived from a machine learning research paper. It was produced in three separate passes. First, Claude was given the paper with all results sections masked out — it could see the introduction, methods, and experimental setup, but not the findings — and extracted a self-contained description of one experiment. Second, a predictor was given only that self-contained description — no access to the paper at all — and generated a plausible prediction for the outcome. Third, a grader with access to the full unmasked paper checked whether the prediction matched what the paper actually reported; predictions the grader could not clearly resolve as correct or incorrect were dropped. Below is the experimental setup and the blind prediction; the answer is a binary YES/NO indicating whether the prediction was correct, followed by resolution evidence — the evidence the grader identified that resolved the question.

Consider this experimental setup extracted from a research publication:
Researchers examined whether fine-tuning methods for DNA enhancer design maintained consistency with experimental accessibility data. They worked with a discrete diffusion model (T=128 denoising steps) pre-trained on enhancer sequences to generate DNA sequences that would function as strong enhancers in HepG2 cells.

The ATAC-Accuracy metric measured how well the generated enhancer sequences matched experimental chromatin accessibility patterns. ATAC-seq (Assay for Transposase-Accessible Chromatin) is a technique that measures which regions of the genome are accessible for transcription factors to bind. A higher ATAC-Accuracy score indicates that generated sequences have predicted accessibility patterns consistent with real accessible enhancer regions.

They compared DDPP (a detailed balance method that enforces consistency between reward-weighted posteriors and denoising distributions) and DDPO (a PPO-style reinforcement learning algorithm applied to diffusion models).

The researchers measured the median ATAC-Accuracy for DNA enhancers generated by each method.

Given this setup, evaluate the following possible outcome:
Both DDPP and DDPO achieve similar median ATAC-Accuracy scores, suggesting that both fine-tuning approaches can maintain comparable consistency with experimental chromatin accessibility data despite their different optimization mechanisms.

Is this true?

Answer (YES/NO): NO